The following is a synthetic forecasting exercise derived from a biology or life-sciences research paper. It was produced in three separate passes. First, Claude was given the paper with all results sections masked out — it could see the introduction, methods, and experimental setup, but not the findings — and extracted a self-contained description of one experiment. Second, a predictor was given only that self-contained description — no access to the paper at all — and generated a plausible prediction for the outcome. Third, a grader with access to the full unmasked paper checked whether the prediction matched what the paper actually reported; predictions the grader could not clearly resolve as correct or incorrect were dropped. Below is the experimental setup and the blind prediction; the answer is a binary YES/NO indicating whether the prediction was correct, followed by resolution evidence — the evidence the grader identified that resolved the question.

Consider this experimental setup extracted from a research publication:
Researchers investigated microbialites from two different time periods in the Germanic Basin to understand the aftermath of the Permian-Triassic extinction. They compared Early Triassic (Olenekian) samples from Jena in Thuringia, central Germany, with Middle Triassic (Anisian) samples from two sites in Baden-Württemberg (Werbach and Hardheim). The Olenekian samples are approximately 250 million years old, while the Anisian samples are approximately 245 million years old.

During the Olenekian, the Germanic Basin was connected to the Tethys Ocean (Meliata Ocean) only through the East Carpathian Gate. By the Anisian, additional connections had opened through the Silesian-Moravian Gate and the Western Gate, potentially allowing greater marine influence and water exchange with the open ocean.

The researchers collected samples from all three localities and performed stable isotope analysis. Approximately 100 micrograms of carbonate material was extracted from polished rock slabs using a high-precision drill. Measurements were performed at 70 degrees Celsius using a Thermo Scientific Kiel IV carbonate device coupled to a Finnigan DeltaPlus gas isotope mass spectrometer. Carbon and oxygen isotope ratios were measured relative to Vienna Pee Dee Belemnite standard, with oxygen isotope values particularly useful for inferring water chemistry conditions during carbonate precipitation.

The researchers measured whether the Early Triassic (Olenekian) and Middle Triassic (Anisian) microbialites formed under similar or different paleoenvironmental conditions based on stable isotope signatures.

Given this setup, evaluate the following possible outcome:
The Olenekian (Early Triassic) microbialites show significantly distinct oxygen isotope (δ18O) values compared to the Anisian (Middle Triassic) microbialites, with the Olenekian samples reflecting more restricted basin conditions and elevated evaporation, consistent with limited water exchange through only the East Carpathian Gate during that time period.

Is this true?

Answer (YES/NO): NO